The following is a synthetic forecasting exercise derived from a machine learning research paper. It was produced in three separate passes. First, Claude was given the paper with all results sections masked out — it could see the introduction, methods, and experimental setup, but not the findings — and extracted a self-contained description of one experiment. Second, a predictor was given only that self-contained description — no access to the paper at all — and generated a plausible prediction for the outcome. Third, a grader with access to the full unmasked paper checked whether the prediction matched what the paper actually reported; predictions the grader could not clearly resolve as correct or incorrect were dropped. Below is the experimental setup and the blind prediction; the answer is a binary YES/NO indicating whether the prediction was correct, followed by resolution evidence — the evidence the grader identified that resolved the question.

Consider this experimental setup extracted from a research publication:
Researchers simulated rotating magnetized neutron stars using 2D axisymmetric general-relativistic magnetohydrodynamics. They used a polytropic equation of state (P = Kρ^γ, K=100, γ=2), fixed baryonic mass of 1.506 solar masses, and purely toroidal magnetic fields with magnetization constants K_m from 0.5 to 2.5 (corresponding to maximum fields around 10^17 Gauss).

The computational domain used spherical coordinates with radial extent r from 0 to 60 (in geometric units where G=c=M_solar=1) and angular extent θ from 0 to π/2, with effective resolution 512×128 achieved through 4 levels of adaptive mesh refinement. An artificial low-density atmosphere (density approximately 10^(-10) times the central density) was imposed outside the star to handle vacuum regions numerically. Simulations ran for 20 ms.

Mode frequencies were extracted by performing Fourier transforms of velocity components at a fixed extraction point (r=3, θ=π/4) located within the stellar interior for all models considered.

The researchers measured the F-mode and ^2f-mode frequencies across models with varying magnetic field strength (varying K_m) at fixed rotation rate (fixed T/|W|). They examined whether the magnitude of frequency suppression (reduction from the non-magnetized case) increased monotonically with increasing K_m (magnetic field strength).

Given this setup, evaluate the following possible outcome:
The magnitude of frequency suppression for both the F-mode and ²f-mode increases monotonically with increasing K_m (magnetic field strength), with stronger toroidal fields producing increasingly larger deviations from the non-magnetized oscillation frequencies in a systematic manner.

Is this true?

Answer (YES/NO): NO